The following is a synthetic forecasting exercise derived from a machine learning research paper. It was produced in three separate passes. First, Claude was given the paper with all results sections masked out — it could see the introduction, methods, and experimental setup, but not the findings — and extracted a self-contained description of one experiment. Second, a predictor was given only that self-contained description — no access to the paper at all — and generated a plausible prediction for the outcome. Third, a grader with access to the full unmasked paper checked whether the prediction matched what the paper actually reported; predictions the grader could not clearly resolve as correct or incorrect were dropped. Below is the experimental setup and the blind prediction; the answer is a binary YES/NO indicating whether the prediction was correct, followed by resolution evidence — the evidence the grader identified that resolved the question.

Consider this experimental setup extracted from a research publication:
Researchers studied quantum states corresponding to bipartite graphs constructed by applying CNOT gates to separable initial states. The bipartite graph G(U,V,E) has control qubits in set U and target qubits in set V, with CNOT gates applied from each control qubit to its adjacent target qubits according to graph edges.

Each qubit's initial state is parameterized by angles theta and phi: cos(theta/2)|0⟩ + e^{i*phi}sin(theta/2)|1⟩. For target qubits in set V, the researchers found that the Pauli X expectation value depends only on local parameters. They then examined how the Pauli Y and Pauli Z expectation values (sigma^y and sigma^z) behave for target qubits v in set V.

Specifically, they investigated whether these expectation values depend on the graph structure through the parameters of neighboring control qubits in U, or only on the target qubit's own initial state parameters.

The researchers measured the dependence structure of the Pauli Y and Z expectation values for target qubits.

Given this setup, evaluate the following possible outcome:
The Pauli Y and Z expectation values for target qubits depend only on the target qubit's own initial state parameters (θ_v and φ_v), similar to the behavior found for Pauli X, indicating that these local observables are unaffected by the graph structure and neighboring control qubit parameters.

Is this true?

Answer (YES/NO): NO